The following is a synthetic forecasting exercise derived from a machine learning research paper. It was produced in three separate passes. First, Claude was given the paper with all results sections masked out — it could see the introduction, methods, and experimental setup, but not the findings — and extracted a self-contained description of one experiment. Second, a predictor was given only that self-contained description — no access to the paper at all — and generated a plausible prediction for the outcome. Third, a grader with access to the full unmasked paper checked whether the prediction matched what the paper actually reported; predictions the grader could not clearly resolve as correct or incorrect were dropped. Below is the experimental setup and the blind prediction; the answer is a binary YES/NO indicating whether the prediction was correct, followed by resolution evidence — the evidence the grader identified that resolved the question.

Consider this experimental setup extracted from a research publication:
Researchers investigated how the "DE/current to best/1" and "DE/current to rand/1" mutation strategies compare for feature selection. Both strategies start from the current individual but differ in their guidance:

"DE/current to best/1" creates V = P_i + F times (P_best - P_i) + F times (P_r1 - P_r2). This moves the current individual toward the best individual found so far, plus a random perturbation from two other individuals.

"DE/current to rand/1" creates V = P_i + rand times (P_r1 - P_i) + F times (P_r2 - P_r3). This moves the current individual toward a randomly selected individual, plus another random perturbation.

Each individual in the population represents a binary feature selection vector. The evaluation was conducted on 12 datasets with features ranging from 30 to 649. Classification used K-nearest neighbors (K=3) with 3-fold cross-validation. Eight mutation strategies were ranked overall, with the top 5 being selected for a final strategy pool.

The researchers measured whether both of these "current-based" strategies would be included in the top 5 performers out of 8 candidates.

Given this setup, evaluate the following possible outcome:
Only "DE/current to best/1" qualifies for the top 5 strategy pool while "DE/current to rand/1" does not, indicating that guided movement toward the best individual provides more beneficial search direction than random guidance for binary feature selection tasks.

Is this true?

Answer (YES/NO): NO